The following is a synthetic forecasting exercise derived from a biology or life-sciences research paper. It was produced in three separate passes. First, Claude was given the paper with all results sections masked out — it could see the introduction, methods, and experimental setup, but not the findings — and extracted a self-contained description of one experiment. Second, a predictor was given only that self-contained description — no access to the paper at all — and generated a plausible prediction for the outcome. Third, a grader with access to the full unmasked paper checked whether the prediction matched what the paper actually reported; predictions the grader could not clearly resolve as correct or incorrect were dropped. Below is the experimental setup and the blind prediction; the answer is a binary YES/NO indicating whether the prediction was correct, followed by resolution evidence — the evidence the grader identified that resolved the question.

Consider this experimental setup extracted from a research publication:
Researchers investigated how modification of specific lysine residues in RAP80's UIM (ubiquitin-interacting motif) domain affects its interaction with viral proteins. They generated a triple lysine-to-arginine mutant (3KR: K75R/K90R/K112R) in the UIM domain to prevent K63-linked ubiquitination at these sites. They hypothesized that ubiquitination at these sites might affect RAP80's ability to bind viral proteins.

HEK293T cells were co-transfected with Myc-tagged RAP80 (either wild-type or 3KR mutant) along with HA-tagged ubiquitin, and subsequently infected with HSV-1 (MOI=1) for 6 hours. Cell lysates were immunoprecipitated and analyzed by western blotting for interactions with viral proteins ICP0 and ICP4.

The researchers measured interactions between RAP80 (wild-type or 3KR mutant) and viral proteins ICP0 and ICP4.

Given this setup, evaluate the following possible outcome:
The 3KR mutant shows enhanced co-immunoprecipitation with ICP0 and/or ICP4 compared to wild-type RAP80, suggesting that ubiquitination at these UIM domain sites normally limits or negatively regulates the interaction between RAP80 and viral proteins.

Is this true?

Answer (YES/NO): YES